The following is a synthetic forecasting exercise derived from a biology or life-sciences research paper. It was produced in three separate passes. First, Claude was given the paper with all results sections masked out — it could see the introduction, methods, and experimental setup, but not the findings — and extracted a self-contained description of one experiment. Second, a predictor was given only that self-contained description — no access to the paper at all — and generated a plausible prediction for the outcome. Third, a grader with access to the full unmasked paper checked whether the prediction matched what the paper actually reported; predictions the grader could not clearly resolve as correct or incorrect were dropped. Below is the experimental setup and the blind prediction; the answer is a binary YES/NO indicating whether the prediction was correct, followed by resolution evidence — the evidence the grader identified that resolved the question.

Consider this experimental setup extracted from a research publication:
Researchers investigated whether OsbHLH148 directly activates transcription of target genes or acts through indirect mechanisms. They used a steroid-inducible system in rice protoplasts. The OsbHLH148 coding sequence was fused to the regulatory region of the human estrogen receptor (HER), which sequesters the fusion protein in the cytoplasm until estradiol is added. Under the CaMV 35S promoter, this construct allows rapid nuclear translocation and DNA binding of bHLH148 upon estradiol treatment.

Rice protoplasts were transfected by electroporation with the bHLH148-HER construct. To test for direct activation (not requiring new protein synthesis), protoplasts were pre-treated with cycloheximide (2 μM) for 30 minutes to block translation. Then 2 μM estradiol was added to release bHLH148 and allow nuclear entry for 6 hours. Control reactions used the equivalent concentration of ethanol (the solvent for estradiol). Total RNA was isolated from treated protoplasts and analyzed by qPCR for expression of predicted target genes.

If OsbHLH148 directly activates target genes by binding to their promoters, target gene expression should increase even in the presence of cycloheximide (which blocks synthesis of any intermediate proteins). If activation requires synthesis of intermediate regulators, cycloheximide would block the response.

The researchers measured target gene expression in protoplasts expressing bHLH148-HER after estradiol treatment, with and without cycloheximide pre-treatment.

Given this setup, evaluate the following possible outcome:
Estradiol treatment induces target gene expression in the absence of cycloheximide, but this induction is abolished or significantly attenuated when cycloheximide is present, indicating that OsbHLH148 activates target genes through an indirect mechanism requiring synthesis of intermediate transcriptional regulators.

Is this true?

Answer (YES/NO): NO